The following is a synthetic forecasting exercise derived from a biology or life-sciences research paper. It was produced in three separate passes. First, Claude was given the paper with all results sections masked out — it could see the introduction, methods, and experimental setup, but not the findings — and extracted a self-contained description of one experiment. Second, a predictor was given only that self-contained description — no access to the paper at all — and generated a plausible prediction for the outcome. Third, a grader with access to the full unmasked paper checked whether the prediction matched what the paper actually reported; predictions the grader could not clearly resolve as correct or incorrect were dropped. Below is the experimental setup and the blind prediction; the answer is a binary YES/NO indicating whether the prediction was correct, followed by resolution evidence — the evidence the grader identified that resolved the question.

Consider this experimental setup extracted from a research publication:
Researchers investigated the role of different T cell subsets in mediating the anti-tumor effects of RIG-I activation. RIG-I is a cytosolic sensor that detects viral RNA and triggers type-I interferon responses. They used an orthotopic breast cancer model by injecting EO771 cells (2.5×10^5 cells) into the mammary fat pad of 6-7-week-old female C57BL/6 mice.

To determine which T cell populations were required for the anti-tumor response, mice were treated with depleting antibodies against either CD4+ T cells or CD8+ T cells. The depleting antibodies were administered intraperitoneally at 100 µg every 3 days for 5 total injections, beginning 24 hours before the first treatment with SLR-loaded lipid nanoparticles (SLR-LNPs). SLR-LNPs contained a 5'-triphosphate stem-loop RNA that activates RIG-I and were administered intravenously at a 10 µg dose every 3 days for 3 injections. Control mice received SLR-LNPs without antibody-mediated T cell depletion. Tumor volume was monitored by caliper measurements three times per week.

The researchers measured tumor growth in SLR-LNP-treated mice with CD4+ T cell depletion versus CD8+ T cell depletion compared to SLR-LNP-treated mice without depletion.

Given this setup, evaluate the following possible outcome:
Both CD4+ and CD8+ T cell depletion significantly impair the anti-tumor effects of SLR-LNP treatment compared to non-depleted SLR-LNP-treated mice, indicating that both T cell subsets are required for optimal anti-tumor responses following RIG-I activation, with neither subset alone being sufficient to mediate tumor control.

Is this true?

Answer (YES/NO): YES